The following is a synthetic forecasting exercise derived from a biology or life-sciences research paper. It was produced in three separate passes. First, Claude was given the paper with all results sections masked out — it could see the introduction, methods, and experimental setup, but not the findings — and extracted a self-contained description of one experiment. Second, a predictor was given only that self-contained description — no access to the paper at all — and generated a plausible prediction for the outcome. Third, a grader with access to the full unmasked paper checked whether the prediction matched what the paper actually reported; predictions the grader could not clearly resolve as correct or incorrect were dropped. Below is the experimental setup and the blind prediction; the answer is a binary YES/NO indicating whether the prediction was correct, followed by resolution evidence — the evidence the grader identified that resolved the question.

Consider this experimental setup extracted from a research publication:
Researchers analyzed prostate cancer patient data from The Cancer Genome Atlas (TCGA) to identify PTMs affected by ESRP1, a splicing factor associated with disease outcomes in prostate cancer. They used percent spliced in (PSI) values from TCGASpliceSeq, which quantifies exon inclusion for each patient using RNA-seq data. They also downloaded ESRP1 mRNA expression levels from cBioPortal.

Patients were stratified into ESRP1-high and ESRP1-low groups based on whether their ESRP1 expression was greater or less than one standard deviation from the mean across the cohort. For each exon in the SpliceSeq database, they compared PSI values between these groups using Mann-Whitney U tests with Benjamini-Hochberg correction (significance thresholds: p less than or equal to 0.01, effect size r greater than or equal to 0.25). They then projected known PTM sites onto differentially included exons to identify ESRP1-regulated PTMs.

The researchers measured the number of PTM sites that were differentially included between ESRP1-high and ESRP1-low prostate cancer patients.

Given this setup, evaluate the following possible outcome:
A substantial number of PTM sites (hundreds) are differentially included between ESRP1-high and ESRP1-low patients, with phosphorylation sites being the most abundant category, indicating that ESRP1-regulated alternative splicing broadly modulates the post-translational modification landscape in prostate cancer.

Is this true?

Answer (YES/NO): YES